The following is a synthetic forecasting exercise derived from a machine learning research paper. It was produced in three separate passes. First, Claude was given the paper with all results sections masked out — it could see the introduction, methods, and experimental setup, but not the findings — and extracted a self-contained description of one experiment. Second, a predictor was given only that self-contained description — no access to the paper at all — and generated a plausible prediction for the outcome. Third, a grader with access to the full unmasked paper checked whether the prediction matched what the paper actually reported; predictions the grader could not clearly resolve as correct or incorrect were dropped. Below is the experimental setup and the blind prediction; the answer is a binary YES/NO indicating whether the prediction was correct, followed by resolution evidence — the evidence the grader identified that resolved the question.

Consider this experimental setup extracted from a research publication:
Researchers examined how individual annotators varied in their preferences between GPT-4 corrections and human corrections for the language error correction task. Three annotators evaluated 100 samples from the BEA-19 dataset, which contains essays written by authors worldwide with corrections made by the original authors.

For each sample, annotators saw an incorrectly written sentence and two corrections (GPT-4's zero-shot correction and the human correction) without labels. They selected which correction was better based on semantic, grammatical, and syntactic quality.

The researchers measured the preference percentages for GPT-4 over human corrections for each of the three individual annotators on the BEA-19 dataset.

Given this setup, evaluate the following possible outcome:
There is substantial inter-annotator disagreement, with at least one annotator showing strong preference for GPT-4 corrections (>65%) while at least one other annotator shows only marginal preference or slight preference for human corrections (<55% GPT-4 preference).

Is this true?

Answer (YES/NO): NO